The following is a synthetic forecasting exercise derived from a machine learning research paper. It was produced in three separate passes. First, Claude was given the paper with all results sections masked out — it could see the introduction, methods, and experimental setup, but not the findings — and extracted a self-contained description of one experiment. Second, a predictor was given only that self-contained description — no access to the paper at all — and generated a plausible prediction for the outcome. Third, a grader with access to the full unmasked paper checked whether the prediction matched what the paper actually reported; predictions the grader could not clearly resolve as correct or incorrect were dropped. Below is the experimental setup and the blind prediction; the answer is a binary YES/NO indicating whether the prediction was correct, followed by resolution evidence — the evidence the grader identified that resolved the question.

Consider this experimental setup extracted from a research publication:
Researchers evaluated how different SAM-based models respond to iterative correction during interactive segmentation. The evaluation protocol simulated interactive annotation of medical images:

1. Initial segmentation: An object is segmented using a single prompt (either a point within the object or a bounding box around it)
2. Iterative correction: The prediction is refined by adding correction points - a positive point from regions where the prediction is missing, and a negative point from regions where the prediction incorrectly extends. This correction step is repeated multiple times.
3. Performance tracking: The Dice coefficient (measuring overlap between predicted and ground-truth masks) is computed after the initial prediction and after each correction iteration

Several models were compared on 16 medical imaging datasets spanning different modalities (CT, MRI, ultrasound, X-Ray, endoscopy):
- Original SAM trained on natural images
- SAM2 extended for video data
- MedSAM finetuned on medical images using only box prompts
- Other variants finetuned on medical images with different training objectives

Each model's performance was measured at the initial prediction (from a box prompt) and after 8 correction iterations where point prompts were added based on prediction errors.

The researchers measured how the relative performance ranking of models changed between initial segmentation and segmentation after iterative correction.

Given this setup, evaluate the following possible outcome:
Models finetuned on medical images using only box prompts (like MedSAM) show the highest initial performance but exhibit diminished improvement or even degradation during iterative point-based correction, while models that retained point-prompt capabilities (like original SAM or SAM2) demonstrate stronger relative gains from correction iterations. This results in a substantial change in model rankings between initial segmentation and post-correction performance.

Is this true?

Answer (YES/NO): NO